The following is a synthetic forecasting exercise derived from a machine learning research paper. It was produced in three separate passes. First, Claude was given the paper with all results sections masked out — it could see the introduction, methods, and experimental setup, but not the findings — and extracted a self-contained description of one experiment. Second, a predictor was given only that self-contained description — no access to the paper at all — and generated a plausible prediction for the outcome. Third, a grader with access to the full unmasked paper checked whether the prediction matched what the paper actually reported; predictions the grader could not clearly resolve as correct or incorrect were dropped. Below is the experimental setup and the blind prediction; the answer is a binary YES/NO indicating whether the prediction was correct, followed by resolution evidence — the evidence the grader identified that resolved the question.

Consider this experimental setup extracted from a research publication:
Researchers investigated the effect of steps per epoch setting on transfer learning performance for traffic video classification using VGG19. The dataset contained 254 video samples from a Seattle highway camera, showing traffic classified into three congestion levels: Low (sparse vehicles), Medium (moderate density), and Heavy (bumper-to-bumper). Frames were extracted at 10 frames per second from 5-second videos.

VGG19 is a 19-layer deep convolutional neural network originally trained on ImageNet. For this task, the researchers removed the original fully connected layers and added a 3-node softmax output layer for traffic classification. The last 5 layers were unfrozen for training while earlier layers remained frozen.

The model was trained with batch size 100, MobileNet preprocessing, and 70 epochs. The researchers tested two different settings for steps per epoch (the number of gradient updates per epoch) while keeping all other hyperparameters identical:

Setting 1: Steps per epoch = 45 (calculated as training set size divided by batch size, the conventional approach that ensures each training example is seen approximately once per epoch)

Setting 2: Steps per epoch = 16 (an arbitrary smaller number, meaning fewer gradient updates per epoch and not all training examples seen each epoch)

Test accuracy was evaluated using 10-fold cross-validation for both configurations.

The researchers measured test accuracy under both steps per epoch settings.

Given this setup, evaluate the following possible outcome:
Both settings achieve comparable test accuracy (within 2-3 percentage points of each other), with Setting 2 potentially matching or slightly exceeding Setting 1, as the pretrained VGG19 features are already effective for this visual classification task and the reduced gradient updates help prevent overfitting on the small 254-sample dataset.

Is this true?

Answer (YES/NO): YES